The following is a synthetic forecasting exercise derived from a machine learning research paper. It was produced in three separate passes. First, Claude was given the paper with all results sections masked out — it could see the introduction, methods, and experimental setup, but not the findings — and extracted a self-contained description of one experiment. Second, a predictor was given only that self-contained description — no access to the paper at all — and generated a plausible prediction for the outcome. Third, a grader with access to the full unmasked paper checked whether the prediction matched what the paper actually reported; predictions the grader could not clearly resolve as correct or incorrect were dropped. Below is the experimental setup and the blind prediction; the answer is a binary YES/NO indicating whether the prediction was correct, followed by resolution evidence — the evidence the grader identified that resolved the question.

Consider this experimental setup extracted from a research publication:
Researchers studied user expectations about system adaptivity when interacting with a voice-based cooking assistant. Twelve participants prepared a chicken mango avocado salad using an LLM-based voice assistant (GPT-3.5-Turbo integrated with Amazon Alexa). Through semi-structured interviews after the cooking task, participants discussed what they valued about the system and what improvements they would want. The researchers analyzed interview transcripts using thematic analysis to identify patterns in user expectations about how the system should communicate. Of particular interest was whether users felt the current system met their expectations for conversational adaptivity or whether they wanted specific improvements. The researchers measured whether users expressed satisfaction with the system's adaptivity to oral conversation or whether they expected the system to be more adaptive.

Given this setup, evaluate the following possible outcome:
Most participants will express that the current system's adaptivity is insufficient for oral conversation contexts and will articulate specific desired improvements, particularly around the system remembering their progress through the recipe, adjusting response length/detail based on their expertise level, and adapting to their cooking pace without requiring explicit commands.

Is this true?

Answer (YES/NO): NO